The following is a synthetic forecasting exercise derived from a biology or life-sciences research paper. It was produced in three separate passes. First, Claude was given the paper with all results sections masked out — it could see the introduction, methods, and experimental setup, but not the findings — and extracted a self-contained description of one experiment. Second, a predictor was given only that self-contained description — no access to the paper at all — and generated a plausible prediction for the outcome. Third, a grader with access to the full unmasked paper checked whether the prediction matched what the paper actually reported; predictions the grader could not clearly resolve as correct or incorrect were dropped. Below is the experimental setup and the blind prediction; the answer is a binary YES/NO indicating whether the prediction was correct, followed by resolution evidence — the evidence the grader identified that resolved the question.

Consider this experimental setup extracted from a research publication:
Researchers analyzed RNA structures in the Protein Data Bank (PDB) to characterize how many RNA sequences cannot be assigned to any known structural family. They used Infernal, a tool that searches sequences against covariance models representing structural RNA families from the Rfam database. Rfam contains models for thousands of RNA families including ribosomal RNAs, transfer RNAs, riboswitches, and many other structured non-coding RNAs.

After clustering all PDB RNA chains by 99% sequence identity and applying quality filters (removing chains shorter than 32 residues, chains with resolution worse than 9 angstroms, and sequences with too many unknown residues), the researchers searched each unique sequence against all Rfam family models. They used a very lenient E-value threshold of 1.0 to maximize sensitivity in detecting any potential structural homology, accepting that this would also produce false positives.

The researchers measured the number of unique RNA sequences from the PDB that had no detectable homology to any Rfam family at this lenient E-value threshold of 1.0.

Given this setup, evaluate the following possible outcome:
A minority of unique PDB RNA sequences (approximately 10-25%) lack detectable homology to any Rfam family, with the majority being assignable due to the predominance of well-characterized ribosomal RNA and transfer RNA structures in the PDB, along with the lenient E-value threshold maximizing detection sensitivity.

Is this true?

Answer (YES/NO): YES